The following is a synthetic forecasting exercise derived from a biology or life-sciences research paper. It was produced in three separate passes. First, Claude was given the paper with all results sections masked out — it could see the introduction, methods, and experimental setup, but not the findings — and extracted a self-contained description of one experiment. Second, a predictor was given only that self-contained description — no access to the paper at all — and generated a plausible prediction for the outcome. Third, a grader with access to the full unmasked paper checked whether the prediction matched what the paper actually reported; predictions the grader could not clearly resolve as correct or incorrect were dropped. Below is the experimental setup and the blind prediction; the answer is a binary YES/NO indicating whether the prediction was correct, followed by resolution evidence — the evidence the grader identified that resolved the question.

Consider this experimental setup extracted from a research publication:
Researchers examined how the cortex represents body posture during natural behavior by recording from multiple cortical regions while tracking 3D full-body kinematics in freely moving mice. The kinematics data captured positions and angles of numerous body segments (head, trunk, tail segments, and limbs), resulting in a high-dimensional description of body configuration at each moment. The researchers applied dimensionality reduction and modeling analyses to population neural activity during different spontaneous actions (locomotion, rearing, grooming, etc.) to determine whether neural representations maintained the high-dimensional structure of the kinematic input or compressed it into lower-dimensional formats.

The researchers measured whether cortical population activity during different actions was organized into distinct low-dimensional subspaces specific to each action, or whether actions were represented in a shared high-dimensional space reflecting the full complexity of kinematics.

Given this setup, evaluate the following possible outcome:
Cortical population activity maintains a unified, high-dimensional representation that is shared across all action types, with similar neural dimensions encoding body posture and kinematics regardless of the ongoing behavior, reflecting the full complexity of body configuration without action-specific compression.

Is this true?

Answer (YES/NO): NO